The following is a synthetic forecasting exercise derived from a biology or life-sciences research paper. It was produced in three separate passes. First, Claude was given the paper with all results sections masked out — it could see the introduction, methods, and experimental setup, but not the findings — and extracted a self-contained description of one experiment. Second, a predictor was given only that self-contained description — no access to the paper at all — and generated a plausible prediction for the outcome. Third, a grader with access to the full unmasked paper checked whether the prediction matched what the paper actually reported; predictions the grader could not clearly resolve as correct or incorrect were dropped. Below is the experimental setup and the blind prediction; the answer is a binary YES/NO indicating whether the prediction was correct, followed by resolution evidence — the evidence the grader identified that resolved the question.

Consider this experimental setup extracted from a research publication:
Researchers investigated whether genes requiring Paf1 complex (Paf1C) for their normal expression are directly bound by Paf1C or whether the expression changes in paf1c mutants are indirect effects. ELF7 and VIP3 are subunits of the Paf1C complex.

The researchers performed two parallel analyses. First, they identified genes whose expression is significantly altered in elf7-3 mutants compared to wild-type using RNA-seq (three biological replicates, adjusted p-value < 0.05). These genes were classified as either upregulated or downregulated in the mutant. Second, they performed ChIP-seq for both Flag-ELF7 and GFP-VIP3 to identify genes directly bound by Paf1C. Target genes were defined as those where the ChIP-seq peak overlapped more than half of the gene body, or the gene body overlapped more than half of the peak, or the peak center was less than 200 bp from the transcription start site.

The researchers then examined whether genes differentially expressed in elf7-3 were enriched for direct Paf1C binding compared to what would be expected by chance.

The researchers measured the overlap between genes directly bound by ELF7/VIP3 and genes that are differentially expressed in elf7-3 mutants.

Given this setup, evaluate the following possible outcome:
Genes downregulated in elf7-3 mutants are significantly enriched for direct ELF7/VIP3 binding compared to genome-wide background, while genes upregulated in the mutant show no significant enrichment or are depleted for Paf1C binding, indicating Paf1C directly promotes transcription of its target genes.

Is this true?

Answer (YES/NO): NO